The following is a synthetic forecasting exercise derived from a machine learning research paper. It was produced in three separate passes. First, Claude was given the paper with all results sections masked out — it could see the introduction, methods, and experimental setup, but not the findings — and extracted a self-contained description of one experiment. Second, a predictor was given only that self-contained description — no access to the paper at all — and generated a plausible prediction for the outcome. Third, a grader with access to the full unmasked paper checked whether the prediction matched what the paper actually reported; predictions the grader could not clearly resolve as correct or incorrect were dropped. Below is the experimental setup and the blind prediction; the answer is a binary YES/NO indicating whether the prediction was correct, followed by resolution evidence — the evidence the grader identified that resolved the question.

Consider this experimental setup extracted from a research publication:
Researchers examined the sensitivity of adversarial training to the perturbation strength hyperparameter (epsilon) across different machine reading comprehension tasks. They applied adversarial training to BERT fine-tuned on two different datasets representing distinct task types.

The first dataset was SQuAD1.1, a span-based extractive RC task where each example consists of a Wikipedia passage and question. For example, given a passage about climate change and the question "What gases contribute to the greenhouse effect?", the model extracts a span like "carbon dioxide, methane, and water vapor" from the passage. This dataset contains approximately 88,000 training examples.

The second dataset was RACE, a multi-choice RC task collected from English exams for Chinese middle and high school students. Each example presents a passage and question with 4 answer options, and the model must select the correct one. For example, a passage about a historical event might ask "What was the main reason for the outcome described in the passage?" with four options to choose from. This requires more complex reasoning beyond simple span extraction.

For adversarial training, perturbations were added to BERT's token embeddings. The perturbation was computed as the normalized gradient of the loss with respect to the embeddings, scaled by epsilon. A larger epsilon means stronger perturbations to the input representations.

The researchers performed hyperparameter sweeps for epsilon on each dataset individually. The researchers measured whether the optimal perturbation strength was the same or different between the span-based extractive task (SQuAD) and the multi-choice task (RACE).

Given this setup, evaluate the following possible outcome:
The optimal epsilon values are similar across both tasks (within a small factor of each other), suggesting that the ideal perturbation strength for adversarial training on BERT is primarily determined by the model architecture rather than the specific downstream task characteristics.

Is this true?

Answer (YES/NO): NO